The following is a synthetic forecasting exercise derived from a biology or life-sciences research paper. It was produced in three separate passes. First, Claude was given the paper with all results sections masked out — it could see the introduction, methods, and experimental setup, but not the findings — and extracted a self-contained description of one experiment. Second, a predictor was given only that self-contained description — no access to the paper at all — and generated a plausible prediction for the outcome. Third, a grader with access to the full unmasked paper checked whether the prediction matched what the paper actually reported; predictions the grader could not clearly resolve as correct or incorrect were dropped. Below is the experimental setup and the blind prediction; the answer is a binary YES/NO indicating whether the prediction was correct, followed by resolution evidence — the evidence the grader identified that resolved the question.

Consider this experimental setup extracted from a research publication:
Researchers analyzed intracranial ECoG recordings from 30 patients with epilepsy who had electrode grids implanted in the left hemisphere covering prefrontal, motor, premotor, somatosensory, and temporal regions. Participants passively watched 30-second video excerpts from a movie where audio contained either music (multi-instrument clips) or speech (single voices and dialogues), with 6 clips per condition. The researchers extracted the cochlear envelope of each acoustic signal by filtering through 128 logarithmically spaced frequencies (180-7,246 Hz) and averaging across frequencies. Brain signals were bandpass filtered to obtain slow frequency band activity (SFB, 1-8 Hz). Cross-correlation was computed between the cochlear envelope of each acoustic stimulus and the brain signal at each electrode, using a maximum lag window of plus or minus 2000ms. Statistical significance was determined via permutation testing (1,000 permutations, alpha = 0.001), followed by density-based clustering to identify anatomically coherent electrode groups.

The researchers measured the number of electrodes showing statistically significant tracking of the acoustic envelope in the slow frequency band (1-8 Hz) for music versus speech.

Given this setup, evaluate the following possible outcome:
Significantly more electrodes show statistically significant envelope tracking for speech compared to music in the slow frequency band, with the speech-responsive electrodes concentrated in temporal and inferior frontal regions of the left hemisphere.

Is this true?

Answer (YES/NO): YES